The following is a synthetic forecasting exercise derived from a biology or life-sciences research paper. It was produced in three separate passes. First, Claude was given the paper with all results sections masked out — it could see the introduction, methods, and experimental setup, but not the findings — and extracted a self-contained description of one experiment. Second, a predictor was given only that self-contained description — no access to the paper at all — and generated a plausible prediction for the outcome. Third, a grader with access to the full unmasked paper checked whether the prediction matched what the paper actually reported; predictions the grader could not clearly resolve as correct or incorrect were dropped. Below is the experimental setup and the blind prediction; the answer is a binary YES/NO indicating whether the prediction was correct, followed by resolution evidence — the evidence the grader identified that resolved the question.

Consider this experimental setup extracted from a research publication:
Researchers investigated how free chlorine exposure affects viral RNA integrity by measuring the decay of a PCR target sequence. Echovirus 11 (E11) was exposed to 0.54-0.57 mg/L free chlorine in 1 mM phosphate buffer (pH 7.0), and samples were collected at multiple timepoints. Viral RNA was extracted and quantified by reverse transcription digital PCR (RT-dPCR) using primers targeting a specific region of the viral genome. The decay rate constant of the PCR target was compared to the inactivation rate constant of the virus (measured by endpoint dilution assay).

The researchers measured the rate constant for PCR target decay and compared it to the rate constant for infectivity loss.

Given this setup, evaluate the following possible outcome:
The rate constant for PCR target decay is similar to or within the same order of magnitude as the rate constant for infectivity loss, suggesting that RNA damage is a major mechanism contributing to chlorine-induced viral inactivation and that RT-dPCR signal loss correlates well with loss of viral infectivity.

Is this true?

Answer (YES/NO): NO